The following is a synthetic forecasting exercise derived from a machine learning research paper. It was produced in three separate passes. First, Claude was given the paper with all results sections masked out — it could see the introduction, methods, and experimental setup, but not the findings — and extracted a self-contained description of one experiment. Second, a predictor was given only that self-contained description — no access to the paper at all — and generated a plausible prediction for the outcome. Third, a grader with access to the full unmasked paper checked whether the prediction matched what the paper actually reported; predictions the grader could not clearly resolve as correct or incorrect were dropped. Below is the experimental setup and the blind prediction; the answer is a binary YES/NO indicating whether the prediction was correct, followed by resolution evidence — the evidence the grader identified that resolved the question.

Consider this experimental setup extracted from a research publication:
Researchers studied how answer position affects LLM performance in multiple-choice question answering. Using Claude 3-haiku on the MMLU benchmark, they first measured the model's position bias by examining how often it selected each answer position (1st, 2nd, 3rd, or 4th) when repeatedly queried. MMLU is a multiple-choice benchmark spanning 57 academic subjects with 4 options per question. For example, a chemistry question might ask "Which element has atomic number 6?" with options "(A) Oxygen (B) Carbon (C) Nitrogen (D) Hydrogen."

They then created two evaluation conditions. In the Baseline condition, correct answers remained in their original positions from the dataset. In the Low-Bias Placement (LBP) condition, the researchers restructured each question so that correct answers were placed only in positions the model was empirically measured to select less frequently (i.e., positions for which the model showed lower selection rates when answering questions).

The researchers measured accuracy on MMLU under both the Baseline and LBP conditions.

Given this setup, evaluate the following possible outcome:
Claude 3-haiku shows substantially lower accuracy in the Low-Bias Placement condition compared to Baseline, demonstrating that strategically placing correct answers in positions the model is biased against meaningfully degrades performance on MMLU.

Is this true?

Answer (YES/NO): YES